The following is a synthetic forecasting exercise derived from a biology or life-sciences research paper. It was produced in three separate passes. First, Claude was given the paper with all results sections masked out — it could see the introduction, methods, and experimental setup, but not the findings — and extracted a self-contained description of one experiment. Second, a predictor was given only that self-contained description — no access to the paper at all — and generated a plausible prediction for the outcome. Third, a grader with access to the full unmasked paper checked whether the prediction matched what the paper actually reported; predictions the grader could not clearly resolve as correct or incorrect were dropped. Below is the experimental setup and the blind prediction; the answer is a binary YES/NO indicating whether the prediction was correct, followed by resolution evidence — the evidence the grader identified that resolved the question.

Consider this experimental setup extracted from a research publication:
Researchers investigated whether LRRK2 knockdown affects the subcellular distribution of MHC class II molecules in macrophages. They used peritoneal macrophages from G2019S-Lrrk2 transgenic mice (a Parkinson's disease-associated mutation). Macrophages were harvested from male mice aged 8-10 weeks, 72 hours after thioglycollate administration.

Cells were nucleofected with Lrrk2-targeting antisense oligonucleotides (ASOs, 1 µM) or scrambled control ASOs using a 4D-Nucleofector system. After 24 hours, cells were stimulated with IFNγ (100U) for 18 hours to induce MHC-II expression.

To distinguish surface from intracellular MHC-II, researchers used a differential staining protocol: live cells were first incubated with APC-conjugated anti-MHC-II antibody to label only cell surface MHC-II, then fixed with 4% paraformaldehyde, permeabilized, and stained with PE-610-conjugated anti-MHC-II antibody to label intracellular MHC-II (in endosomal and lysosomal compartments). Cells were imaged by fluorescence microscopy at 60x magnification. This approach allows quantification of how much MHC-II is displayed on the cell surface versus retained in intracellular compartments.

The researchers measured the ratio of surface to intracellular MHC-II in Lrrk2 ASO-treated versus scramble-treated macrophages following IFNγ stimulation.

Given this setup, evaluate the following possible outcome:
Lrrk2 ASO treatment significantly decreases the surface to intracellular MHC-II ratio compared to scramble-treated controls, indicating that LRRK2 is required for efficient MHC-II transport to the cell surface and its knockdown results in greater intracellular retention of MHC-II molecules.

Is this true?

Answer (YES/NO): YES